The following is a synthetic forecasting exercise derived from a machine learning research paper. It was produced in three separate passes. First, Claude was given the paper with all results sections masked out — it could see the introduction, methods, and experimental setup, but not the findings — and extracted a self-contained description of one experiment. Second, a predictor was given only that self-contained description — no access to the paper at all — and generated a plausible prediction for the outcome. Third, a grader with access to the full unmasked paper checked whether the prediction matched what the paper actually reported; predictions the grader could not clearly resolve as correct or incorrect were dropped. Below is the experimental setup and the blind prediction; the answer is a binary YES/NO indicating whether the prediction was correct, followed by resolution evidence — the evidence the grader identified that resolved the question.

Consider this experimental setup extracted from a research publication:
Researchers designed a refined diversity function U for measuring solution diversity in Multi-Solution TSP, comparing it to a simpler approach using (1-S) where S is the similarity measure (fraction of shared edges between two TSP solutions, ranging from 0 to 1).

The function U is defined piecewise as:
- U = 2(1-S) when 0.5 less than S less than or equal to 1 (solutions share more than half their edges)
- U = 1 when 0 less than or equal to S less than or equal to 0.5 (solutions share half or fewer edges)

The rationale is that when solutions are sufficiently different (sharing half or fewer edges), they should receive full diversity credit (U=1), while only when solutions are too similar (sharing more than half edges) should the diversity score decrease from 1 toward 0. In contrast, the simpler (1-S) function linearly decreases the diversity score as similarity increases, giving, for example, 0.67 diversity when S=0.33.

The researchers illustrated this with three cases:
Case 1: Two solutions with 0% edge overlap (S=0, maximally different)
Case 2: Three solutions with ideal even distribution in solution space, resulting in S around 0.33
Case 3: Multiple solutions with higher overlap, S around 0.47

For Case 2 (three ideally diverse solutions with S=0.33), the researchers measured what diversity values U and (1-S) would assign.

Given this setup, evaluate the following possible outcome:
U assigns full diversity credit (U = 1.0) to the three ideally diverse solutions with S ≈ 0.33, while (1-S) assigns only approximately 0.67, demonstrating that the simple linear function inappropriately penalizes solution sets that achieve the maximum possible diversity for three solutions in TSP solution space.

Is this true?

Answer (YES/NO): YES